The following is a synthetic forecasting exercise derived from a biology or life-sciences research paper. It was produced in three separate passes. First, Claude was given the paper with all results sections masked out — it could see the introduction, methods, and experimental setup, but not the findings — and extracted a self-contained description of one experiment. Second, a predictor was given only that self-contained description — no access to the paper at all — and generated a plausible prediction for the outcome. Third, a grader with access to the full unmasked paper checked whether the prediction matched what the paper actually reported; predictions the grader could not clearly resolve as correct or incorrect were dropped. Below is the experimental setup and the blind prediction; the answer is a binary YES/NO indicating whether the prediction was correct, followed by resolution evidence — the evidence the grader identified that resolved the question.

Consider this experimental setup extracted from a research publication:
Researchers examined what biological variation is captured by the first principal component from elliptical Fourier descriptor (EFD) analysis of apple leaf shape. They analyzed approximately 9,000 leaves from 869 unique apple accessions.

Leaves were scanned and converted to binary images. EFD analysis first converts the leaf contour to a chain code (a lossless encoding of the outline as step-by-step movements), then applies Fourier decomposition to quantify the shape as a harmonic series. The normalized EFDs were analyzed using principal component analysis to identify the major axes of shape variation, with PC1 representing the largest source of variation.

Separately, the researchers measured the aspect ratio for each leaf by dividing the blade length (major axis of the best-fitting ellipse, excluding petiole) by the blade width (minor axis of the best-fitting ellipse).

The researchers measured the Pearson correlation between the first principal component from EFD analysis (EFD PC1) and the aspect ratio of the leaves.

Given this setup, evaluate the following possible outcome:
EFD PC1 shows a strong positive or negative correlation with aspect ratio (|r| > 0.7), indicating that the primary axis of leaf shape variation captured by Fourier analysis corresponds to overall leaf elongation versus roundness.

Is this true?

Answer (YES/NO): YES